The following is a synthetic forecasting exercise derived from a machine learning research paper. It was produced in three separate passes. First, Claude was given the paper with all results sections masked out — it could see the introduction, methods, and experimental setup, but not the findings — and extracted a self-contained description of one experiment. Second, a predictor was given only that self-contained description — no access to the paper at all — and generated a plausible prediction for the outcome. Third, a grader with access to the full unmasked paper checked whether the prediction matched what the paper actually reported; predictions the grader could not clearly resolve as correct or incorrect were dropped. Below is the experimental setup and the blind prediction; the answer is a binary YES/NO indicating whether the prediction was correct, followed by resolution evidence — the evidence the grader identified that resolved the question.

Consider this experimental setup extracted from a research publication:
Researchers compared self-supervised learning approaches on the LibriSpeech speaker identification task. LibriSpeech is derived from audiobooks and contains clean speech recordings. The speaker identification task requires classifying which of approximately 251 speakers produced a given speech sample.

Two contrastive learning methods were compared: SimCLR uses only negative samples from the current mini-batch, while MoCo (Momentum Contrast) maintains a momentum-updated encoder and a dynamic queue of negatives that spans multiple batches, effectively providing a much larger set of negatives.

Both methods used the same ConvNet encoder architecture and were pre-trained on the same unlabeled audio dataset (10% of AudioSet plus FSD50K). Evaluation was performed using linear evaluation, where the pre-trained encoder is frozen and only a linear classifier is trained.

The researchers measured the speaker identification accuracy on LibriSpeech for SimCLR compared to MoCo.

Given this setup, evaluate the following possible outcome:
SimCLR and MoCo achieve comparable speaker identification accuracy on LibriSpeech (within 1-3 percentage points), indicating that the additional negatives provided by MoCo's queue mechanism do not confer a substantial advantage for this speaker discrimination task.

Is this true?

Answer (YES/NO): NO